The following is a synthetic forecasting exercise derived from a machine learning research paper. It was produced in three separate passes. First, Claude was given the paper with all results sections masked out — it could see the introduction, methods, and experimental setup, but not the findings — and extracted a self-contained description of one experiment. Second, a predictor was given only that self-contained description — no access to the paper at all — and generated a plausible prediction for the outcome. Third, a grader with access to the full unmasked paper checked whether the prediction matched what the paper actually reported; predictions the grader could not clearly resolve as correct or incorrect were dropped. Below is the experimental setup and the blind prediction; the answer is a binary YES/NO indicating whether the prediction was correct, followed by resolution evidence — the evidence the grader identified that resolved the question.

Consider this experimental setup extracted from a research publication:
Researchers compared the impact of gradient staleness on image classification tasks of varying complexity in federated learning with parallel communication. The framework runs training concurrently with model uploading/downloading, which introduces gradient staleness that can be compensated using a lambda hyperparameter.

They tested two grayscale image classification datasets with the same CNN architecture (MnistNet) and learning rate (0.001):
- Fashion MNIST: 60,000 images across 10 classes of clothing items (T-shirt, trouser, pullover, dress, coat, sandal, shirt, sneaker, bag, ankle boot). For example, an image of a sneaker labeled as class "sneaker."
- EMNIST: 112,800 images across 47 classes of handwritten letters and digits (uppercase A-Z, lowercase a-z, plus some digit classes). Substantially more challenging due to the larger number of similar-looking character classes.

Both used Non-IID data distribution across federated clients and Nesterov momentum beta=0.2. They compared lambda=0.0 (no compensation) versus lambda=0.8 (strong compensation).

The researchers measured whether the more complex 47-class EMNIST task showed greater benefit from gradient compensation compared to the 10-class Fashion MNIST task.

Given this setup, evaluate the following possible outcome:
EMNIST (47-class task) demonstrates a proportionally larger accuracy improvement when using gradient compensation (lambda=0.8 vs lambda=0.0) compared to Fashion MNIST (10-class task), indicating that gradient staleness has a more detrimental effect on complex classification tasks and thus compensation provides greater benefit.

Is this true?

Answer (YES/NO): YES